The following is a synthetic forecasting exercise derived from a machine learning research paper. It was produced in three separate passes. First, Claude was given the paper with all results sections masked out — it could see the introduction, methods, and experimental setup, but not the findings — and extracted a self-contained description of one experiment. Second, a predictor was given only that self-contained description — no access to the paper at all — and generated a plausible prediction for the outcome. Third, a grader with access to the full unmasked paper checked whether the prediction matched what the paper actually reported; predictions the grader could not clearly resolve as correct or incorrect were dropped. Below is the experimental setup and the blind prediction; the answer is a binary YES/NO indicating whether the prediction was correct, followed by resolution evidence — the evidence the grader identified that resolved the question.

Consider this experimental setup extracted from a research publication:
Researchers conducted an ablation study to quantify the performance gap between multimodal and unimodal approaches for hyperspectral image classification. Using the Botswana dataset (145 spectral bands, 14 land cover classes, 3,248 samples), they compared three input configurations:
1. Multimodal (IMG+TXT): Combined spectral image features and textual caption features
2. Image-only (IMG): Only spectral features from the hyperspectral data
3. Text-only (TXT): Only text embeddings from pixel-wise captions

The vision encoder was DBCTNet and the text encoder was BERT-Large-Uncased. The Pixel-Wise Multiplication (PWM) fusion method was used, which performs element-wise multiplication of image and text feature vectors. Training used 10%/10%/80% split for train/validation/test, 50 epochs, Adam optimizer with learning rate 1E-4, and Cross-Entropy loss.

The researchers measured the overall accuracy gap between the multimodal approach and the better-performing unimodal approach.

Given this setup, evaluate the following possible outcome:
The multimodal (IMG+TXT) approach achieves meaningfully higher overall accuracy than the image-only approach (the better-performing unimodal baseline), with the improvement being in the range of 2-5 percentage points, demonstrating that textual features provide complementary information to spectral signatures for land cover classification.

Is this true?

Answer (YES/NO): NO